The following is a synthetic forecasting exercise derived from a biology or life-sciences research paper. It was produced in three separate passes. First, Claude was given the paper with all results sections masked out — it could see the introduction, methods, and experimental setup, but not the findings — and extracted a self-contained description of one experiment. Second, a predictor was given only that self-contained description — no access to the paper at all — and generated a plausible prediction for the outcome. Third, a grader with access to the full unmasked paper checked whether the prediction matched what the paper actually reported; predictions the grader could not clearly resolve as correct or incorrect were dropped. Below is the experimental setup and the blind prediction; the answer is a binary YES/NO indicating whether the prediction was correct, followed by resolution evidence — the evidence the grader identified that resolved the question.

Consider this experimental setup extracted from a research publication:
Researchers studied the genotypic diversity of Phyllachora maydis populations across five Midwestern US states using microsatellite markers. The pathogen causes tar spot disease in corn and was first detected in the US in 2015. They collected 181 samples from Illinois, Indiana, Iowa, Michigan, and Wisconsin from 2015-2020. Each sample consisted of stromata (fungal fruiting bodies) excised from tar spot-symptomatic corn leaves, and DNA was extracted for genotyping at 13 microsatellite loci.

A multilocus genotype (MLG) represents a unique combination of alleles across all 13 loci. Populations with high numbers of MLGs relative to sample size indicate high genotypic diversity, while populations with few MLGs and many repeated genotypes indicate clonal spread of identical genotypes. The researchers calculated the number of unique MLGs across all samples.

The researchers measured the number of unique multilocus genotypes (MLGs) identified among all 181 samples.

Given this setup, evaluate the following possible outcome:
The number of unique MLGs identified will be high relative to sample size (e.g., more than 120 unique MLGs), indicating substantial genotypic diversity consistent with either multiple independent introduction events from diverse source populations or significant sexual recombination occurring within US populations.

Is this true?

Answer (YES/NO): YES